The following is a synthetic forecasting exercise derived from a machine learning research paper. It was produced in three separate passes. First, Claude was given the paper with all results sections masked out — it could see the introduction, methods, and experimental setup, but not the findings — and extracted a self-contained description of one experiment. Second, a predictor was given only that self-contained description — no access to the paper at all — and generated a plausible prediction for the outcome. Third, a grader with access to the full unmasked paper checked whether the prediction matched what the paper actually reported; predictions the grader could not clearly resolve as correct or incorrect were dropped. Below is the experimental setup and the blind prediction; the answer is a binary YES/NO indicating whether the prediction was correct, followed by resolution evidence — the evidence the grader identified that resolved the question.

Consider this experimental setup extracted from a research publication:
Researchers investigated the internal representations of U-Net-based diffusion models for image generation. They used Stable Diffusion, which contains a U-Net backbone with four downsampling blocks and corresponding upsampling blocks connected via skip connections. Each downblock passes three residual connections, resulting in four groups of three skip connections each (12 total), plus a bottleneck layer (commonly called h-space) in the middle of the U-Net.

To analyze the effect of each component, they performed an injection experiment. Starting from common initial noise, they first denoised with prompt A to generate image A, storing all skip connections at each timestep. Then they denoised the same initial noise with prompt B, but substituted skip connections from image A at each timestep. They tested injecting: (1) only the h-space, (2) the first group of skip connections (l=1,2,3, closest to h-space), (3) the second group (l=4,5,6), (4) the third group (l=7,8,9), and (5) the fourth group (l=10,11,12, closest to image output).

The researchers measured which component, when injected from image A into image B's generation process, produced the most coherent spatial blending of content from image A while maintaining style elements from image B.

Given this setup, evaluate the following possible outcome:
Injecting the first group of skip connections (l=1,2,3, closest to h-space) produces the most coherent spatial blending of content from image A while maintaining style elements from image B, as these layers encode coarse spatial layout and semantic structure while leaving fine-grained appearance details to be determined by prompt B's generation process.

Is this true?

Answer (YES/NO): NO